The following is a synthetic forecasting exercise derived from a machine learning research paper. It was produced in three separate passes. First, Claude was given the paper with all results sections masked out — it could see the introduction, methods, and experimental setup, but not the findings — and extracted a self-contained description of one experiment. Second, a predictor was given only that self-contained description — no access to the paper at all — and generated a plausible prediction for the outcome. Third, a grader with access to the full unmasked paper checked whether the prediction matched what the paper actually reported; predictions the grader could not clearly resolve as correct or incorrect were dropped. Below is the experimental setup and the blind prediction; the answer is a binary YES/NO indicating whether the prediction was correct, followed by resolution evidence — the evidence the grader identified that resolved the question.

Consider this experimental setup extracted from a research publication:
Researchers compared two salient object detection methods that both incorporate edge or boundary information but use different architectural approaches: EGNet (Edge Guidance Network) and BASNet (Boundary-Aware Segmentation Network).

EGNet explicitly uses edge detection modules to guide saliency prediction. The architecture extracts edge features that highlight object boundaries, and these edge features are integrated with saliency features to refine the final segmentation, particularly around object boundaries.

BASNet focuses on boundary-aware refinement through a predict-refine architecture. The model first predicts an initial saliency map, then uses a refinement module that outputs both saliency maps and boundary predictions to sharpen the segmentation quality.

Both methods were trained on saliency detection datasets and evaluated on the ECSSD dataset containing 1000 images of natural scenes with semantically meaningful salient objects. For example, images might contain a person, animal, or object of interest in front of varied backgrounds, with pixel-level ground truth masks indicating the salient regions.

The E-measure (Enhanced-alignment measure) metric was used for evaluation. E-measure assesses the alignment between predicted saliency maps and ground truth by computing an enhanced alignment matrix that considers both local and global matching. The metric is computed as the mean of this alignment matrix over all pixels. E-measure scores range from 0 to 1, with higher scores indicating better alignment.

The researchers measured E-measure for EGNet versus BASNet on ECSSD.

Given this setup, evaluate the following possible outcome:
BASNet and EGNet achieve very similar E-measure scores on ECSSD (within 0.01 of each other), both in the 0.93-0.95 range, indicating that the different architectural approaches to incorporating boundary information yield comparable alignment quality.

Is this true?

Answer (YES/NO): NO